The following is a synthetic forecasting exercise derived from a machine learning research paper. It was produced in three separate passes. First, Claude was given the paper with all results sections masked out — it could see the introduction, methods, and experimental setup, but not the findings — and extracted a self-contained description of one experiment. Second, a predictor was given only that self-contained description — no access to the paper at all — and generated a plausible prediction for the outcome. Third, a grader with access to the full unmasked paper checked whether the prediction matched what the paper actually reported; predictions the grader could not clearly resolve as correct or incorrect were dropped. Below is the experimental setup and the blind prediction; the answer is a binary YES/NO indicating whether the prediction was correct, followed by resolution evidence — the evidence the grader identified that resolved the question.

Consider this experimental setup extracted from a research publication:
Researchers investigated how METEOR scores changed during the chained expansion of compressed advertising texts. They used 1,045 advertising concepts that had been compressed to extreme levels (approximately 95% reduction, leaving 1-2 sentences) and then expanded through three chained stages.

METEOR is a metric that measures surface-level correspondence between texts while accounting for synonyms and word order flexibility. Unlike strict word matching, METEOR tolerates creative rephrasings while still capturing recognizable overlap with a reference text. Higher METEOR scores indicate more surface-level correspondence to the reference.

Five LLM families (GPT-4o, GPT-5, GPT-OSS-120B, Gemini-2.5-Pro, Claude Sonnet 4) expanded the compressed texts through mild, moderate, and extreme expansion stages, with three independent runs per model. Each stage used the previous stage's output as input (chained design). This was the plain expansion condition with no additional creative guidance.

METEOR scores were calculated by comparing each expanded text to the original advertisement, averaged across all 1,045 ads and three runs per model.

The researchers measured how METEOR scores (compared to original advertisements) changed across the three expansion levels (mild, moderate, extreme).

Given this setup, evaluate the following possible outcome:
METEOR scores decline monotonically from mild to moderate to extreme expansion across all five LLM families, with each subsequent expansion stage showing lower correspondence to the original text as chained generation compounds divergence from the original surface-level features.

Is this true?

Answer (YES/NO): NO